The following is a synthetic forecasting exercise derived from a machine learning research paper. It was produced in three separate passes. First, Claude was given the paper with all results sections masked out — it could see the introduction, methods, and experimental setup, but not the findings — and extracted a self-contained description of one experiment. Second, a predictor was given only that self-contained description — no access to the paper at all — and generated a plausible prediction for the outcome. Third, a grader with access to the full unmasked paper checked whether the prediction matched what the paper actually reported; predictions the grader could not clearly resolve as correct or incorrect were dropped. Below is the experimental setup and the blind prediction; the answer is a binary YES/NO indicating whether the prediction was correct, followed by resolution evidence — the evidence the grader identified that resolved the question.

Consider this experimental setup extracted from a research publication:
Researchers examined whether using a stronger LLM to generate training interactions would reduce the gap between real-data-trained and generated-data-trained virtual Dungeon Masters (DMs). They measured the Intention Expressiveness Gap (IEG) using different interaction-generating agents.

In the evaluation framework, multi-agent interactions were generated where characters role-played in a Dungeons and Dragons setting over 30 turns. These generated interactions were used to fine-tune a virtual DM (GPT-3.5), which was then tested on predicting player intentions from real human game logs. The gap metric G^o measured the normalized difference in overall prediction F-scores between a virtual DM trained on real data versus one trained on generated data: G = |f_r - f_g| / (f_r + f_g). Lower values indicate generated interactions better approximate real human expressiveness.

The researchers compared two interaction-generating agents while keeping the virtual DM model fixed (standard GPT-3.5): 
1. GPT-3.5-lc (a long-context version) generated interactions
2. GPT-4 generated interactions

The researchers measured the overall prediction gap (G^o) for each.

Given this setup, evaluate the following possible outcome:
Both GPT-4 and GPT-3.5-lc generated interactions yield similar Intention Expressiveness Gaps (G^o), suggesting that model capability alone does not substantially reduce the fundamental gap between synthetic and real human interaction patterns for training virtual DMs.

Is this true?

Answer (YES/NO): NO